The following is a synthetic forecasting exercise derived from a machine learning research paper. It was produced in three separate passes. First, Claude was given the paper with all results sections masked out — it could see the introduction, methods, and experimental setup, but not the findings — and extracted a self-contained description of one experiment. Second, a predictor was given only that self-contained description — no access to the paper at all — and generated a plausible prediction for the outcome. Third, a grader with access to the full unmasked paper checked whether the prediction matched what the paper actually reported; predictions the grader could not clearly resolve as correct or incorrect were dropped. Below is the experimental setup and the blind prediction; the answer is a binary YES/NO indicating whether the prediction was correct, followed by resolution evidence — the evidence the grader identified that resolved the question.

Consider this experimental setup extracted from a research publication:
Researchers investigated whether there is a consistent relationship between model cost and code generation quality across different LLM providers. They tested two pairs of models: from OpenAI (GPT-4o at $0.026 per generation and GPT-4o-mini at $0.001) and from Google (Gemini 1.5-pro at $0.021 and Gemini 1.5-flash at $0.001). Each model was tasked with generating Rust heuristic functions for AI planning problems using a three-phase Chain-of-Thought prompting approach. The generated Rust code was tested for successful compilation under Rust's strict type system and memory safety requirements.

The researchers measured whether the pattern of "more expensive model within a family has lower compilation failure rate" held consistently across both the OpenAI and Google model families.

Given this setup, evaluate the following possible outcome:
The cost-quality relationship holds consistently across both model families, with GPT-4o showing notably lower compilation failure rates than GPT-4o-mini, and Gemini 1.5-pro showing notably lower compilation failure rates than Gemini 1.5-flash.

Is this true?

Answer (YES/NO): NO